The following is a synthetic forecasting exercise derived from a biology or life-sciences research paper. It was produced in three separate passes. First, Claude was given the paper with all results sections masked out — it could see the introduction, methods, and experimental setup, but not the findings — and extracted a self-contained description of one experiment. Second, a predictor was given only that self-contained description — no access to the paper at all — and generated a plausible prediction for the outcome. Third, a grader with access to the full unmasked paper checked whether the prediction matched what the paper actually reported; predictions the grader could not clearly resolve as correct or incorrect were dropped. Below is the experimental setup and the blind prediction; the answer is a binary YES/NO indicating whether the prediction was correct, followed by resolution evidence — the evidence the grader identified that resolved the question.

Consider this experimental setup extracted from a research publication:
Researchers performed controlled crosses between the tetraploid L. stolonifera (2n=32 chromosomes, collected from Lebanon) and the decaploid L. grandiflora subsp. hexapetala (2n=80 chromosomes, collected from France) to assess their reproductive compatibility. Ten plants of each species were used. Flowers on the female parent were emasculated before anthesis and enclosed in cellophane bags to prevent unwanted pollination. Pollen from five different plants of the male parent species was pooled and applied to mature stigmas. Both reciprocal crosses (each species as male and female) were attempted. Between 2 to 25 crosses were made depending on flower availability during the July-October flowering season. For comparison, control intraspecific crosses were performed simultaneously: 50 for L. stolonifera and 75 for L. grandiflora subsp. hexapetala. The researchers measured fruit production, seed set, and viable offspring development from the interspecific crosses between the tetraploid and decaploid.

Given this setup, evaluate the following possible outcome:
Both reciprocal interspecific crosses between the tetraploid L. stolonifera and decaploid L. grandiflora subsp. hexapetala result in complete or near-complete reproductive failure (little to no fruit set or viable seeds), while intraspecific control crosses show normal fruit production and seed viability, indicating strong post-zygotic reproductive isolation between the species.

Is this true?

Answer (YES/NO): YES